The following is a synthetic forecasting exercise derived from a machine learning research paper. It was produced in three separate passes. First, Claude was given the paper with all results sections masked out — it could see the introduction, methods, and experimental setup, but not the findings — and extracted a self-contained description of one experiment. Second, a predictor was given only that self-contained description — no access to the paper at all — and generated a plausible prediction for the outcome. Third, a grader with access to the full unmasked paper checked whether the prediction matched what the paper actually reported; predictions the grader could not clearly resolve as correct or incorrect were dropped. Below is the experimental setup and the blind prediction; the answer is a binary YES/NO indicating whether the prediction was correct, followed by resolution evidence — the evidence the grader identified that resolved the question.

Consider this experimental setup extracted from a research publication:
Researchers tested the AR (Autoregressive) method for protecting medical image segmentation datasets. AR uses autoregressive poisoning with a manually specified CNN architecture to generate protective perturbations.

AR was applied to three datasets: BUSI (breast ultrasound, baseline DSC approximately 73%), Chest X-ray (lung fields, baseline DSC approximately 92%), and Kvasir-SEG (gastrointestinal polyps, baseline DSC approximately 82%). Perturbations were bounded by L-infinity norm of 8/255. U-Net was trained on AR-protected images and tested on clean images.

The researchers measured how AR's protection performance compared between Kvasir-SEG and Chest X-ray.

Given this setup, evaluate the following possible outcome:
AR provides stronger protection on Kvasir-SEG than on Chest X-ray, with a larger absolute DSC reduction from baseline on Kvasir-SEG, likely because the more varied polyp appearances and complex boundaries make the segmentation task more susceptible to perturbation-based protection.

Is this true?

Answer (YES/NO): YES